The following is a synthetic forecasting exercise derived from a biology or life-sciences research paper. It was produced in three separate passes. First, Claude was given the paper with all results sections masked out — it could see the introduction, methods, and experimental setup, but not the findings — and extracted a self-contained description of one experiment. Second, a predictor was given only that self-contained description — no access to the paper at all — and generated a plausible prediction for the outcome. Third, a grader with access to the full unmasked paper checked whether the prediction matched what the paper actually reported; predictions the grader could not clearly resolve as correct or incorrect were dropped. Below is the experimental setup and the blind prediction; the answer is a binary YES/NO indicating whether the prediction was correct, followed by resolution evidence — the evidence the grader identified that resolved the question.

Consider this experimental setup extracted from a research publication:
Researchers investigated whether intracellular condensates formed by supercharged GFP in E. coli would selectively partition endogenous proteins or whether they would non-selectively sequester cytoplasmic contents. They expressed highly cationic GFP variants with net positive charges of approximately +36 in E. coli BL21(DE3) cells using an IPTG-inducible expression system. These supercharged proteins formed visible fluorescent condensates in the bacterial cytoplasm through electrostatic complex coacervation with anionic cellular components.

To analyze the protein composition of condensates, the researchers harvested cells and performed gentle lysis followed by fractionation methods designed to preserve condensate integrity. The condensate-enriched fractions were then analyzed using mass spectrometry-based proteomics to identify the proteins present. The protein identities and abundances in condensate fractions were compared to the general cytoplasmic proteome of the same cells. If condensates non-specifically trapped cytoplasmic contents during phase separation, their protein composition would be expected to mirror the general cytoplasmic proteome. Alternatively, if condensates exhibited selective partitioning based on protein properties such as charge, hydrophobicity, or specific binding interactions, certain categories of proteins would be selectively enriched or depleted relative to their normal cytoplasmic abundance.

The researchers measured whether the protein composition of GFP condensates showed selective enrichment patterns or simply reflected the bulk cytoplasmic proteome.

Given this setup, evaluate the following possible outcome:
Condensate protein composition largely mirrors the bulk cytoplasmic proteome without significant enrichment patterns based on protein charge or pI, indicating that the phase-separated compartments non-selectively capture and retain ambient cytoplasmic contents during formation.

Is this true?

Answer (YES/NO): NO